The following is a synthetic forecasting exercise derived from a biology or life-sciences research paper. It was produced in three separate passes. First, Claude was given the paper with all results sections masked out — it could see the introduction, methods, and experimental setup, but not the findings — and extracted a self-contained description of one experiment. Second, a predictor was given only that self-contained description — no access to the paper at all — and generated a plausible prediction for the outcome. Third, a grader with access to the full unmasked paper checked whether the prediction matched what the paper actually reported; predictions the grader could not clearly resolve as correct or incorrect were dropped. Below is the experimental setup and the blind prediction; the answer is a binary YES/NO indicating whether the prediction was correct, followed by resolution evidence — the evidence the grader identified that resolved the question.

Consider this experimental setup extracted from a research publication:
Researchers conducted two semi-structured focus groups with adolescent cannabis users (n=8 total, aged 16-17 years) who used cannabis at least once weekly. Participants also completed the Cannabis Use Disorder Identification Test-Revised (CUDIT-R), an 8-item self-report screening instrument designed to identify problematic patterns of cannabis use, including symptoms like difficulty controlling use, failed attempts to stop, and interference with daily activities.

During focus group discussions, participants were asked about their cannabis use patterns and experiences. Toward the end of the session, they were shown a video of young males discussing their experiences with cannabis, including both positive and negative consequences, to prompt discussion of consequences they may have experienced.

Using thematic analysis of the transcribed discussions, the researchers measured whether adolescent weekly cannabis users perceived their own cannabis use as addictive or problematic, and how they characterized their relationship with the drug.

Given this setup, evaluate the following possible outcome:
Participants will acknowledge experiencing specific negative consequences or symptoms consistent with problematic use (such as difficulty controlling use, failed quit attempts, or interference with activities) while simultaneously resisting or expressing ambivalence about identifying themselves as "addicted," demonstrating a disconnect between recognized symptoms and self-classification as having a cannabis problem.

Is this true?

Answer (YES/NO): NO